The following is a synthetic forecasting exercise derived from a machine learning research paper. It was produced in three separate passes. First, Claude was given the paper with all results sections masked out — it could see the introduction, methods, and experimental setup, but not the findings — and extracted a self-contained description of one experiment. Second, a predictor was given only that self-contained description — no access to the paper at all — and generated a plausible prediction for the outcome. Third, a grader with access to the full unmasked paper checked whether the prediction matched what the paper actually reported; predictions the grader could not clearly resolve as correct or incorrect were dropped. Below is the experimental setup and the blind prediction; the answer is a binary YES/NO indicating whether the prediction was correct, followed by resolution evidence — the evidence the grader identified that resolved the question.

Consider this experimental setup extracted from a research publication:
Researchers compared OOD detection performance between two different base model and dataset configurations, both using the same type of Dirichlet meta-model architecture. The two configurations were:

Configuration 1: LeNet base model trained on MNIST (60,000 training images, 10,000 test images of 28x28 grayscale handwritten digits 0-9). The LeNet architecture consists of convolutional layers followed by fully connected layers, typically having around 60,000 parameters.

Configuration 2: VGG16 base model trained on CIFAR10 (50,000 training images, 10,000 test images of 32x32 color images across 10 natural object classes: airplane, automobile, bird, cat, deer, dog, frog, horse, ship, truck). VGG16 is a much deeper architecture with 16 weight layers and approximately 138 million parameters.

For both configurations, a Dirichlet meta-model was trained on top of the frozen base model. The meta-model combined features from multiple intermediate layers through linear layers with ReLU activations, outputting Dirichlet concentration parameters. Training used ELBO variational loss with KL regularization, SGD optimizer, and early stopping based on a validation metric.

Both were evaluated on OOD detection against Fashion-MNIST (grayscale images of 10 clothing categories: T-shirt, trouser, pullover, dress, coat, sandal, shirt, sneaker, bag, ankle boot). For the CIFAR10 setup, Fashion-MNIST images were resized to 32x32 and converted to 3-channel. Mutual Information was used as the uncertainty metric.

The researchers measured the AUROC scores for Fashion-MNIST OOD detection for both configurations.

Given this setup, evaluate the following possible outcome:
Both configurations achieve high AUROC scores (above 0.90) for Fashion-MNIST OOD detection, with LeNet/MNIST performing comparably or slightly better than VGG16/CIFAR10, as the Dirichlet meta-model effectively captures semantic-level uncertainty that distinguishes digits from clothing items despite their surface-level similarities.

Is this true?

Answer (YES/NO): YES